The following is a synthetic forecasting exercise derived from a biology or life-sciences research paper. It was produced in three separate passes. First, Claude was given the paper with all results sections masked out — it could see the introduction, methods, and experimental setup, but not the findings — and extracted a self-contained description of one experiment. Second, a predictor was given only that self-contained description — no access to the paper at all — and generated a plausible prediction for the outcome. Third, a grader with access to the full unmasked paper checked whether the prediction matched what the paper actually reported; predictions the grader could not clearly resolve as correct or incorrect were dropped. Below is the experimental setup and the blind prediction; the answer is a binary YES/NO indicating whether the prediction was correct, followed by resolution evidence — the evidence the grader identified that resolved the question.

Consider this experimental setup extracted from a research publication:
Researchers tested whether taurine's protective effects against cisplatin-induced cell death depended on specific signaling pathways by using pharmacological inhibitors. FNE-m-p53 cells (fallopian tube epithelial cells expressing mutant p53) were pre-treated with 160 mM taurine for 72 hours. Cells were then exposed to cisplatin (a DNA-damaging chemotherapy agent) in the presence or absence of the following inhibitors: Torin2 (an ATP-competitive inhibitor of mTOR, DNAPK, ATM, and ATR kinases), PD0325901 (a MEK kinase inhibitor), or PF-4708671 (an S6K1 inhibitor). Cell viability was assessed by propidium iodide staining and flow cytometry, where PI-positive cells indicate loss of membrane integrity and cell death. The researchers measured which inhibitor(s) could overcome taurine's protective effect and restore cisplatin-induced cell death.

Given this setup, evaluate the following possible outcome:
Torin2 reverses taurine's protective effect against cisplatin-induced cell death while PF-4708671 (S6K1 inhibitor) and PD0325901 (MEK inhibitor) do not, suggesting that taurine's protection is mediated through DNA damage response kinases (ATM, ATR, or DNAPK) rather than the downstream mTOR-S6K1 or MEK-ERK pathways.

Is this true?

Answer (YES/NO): YES